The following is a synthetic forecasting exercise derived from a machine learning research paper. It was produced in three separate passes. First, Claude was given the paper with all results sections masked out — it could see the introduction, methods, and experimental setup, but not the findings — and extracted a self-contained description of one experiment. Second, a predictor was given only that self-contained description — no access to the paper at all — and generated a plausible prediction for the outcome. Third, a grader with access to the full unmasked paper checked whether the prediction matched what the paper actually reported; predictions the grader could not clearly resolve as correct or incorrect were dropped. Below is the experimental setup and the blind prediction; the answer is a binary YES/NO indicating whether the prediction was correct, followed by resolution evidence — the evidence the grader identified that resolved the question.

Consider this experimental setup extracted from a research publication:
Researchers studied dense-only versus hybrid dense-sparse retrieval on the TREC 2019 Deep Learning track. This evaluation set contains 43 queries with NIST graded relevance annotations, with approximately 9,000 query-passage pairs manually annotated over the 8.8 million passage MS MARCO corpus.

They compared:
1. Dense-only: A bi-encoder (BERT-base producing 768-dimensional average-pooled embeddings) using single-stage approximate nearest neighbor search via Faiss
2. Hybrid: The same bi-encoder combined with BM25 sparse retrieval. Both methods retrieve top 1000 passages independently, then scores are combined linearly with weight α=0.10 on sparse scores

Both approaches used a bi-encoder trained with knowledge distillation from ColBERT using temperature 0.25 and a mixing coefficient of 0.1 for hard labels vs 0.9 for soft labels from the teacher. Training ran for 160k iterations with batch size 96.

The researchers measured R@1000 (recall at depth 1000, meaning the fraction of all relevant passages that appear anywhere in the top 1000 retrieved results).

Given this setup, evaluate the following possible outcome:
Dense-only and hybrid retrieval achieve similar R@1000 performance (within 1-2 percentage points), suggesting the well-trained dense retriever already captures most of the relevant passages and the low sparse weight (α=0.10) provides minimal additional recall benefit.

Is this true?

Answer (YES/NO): NO